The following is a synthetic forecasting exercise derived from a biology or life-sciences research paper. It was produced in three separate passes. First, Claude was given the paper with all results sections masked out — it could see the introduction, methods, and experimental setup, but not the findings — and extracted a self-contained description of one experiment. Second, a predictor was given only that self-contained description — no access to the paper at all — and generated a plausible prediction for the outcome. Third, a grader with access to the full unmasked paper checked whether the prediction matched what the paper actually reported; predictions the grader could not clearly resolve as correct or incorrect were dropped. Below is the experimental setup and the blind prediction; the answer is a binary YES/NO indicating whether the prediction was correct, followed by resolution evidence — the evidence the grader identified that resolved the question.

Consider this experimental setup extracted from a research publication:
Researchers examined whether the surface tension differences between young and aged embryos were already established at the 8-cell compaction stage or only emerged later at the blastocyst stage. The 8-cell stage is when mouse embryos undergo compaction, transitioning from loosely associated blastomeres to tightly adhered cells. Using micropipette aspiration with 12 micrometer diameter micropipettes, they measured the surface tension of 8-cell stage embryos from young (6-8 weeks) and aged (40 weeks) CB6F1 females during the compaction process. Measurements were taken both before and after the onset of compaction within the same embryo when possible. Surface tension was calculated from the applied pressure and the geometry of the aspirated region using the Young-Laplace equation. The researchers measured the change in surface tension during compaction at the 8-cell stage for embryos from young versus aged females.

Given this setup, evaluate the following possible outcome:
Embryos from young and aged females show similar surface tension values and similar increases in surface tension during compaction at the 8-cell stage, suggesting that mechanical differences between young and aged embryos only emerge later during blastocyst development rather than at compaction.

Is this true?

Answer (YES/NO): NO